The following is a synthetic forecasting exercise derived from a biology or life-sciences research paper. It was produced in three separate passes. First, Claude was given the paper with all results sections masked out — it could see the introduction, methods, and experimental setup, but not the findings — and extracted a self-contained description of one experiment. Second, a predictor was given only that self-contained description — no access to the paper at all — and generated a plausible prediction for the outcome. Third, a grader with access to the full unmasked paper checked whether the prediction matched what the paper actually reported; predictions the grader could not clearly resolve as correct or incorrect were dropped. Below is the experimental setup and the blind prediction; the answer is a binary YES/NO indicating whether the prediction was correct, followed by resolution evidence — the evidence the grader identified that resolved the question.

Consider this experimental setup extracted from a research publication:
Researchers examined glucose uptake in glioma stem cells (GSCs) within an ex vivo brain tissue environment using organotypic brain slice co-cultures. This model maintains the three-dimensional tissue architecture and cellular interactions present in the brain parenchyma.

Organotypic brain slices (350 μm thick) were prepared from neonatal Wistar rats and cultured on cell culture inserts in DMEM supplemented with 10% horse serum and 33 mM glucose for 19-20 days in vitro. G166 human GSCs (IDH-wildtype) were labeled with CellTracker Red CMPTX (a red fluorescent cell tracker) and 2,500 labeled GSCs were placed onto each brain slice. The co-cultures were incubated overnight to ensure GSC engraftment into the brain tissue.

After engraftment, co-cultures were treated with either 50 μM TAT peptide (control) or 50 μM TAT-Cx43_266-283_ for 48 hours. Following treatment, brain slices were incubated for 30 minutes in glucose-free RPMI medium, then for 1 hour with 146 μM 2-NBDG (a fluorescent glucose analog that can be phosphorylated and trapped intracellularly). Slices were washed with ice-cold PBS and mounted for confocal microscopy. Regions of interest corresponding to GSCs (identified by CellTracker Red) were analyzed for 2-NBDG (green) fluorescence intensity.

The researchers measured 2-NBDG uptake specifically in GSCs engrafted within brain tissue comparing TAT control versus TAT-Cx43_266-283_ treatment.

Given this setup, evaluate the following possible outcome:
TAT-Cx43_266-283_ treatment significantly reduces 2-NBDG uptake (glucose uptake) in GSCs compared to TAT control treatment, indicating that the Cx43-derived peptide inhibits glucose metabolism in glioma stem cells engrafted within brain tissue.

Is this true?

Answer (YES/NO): YES